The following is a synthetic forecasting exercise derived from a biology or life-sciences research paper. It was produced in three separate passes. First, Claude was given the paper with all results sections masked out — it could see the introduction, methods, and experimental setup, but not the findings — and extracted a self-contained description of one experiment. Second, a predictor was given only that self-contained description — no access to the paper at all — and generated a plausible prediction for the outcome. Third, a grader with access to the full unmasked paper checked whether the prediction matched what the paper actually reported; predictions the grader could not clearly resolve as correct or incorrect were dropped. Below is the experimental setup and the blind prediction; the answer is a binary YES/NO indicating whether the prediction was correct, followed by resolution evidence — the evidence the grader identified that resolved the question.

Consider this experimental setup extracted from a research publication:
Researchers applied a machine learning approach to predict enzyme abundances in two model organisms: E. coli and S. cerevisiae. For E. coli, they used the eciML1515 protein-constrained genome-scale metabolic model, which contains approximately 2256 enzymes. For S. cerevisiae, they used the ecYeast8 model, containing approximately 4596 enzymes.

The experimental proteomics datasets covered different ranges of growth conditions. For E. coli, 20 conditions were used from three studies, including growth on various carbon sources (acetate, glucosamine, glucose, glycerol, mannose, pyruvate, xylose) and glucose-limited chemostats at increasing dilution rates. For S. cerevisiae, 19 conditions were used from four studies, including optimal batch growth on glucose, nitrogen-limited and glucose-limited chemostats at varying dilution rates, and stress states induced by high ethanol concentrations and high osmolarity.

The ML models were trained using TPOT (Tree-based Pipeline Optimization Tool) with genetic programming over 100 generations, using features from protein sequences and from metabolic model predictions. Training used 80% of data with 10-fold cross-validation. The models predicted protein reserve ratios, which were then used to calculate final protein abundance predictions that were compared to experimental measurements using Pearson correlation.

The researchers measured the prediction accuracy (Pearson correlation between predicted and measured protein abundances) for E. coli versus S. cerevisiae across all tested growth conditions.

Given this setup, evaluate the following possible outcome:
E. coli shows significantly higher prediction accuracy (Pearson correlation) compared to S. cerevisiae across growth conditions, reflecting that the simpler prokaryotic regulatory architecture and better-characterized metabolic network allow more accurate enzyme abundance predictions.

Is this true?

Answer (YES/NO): YES